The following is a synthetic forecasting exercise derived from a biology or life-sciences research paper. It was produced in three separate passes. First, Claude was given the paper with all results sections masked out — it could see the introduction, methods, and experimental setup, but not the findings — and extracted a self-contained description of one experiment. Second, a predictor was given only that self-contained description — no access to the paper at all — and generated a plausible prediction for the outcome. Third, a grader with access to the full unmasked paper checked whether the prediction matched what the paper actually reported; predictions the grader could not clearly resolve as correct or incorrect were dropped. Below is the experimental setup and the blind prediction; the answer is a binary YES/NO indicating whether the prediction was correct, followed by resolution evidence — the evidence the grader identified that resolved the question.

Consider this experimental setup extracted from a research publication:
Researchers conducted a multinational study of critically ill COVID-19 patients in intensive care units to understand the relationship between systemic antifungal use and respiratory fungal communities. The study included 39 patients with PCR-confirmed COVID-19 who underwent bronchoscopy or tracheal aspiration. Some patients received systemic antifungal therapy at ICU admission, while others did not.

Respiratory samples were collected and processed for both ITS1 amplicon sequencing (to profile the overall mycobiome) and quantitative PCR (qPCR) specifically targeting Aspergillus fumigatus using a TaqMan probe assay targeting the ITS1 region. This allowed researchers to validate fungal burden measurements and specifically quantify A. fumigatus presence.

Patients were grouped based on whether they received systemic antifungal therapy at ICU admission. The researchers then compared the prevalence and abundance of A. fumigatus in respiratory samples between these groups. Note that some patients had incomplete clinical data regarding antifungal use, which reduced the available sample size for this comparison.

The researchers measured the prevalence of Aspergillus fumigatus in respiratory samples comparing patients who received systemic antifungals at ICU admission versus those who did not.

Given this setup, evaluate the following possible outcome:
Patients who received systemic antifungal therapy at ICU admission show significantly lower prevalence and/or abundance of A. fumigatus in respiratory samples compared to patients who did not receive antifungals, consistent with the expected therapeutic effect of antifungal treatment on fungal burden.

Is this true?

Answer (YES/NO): YES